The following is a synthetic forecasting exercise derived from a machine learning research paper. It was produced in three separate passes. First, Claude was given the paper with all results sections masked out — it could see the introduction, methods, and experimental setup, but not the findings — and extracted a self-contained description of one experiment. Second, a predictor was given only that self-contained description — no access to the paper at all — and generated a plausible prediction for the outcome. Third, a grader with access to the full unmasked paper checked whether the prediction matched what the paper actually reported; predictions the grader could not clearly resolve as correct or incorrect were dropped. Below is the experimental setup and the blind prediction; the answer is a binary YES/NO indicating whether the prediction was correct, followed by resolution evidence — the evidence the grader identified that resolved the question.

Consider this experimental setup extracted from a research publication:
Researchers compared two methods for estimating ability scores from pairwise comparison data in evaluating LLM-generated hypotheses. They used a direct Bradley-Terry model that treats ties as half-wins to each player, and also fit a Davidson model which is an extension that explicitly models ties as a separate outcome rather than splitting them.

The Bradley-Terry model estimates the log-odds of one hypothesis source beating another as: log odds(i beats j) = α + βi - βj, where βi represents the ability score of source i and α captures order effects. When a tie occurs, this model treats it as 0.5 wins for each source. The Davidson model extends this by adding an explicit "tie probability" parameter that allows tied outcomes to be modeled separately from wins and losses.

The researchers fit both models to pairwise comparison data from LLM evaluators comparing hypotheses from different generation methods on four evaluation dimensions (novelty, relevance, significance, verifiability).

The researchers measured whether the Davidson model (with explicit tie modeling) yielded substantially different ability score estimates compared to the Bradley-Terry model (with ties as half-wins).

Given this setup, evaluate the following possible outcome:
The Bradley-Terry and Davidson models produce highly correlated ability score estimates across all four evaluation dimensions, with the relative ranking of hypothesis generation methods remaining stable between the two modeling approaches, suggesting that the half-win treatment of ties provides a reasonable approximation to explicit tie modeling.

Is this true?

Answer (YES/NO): YES